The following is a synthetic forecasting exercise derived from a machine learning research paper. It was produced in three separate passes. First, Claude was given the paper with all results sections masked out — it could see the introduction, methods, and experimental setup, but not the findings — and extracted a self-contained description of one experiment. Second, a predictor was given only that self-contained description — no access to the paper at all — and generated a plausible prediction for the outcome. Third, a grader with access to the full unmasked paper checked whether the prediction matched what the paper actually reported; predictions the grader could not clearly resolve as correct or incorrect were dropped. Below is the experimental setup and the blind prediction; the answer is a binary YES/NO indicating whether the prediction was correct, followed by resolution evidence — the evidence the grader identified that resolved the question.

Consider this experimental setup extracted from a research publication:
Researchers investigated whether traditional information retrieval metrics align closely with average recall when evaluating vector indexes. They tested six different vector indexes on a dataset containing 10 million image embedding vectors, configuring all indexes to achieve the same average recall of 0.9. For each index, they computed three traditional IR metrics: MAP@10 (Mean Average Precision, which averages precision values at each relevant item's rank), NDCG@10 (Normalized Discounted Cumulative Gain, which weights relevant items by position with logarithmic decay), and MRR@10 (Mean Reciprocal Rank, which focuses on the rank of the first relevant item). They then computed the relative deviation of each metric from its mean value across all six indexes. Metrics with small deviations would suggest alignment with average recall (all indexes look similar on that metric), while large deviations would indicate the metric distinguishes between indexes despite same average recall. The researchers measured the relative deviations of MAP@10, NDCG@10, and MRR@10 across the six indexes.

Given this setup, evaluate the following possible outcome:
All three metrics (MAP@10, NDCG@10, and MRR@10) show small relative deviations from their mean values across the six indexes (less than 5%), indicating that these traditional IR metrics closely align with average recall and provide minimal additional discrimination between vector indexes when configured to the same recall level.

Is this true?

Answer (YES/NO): NO